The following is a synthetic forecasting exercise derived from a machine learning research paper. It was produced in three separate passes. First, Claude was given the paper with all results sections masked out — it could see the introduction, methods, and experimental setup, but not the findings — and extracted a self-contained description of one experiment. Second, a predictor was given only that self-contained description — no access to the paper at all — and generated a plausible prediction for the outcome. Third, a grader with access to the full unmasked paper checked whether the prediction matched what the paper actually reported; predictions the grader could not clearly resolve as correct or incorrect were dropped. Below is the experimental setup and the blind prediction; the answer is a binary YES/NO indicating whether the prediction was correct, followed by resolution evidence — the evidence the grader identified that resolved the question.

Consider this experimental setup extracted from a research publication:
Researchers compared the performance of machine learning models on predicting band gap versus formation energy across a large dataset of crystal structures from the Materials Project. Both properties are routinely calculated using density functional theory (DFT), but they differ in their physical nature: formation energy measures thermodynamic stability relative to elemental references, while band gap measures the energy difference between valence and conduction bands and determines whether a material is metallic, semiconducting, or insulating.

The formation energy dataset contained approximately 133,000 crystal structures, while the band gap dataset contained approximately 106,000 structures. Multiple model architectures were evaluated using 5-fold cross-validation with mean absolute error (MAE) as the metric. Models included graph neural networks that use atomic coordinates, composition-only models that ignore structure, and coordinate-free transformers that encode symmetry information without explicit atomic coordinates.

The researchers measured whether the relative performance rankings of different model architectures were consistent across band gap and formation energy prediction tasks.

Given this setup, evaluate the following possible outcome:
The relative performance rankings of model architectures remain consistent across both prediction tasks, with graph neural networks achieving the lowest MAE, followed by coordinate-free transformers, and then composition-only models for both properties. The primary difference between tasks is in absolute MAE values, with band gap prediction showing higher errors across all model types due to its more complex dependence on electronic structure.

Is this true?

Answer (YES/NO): YES